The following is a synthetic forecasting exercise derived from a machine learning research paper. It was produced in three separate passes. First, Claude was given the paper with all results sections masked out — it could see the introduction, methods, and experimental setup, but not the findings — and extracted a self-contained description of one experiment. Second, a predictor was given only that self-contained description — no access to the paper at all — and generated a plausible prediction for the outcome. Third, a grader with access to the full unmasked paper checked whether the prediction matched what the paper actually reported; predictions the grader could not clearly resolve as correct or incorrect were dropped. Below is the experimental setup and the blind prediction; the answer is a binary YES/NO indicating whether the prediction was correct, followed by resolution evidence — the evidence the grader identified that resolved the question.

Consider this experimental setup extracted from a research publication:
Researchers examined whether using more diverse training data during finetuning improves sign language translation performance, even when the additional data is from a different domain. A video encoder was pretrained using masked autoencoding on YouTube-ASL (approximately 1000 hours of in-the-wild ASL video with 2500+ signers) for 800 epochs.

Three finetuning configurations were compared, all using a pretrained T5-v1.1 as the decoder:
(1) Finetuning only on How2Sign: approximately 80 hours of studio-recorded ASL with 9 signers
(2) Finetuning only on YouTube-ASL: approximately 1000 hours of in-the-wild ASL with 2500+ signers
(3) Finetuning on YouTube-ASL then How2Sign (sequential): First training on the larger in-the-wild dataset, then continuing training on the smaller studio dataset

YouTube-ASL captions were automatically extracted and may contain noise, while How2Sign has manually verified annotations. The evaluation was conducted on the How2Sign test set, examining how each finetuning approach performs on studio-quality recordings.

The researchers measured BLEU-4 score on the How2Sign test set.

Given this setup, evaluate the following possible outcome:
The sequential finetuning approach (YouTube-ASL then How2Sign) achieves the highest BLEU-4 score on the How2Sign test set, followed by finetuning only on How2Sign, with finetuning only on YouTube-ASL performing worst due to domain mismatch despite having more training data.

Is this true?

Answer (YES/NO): YES